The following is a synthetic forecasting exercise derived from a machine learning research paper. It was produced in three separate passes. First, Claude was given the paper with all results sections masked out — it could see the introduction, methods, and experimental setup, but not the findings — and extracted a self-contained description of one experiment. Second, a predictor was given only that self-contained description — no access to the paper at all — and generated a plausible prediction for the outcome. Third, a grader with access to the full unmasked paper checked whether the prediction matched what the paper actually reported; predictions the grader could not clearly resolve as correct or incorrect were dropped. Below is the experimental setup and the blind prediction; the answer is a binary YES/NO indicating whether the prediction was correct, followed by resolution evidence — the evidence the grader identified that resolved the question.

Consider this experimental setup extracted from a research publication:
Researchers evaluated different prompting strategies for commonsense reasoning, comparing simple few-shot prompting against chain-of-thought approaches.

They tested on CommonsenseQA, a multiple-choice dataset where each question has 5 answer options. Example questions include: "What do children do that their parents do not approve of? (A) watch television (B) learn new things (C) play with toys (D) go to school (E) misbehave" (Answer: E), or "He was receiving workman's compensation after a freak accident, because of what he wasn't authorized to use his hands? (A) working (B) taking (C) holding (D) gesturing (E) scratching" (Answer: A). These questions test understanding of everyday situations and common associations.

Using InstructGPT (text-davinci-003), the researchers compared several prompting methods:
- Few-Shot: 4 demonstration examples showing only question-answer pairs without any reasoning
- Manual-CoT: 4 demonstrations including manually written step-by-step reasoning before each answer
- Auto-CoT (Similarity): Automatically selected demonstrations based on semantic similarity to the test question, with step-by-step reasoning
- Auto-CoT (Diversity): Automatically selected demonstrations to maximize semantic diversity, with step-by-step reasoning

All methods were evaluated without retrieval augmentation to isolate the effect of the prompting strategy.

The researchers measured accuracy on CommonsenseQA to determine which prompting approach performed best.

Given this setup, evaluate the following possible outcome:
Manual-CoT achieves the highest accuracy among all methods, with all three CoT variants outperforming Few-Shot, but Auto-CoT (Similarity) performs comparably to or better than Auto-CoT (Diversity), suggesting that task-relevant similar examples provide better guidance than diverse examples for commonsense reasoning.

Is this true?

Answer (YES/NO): NO